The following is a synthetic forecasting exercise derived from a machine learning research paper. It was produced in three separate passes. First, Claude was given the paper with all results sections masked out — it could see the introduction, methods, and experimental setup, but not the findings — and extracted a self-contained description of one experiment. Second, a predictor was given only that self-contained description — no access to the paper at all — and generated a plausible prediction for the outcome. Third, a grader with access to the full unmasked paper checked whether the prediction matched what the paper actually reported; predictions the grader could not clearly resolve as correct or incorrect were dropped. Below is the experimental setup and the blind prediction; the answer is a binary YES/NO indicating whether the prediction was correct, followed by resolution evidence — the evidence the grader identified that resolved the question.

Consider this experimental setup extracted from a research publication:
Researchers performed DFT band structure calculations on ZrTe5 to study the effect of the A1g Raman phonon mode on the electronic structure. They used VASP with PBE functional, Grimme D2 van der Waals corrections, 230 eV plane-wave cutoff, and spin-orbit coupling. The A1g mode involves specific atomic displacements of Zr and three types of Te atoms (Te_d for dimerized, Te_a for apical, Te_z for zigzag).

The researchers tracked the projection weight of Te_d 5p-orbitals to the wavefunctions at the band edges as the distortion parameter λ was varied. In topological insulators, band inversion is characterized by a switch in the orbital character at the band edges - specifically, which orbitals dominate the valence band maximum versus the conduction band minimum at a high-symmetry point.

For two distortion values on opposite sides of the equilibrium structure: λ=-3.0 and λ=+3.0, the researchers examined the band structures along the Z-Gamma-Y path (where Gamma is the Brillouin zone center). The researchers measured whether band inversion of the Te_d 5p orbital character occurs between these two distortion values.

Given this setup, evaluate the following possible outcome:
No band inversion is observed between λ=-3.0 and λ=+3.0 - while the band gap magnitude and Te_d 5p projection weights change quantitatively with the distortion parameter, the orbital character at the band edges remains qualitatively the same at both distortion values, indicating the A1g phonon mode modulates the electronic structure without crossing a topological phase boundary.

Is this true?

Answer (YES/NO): NO